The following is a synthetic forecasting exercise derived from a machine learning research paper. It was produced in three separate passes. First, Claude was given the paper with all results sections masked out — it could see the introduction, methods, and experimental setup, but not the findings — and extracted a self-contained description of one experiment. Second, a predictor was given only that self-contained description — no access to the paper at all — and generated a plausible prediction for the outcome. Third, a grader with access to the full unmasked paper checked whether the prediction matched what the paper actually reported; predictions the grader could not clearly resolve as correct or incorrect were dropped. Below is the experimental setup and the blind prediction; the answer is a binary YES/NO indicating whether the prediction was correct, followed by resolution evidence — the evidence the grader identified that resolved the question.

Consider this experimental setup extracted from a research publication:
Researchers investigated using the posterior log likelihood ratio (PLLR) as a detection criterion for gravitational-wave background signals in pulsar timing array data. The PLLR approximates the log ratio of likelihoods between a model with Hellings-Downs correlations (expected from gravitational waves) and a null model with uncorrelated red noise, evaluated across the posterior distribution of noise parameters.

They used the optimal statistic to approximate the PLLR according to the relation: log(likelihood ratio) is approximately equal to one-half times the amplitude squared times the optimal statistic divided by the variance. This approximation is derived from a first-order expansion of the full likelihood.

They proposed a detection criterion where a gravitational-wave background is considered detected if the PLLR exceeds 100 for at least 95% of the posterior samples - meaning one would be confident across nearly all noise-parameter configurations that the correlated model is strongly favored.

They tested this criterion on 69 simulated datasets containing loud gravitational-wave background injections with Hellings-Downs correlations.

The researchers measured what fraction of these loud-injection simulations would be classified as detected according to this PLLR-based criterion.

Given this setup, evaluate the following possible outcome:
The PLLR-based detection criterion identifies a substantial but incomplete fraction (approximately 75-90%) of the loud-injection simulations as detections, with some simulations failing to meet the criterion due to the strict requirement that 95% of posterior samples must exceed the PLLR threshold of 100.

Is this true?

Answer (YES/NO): NO